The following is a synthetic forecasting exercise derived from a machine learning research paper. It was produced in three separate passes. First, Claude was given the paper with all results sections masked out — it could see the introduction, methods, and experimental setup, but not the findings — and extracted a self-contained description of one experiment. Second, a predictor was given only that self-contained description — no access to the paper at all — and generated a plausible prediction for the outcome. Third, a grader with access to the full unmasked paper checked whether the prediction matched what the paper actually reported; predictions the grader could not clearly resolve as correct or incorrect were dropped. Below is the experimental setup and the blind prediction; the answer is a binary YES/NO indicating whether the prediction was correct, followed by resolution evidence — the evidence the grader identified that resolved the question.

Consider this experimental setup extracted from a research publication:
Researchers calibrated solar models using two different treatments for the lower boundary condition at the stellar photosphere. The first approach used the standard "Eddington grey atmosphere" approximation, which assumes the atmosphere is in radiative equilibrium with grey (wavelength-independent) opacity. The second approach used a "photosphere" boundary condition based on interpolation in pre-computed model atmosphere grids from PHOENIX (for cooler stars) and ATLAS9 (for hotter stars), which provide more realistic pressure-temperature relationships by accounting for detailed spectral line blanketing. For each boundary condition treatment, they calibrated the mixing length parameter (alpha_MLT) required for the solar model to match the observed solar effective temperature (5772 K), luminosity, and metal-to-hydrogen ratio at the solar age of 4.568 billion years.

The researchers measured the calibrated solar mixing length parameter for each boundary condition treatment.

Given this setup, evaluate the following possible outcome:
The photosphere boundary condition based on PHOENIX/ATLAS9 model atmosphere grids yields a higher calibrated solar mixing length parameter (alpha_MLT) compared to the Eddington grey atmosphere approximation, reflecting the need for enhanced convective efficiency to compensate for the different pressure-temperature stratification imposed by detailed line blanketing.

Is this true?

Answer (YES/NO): YES